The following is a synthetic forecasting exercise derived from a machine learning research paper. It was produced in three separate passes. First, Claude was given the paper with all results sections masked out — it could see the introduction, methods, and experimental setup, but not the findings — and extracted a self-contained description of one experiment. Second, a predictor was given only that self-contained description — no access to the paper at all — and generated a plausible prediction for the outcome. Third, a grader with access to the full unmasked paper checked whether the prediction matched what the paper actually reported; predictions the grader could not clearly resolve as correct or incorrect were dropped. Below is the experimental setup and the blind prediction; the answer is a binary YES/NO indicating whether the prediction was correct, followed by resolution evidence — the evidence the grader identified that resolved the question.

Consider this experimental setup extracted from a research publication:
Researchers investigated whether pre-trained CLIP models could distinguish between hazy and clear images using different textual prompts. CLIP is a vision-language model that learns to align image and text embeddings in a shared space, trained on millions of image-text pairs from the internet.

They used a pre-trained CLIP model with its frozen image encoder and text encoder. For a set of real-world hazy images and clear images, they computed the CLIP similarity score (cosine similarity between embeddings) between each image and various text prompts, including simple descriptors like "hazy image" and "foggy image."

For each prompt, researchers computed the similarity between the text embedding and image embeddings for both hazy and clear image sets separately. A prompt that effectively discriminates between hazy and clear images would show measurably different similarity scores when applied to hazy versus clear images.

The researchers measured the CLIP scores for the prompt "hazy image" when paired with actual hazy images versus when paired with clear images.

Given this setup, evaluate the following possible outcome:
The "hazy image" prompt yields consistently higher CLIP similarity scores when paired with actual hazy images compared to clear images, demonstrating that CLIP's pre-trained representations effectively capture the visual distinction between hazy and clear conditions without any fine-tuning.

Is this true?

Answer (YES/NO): YES